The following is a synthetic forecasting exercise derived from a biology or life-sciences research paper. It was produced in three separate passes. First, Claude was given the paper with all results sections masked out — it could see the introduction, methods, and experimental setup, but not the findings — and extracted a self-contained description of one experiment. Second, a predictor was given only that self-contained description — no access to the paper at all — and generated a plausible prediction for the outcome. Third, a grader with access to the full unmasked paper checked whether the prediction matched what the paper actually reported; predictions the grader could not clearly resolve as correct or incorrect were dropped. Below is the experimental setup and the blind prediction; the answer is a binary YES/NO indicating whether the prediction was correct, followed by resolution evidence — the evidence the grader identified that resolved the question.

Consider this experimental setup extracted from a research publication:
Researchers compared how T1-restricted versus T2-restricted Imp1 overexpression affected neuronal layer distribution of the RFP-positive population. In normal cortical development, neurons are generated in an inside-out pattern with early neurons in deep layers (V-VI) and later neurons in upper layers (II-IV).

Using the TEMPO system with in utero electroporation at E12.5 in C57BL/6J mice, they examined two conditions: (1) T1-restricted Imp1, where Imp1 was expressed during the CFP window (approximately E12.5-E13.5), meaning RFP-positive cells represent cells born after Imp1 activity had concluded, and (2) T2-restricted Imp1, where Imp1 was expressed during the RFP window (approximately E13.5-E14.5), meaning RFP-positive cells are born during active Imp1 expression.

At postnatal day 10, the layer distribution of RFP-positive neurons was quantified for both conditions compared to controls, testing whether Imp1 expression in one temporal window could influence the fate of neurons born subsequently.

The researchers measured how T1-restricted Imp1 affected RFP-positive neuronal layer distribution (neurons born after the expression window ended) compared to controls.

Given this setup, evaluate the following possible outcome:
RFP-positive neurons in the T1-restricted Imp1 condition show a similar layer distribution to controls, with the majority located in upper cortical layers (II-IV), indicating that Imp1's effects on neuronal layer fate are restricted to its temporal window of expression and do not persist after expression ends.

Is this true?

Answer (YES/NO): NO